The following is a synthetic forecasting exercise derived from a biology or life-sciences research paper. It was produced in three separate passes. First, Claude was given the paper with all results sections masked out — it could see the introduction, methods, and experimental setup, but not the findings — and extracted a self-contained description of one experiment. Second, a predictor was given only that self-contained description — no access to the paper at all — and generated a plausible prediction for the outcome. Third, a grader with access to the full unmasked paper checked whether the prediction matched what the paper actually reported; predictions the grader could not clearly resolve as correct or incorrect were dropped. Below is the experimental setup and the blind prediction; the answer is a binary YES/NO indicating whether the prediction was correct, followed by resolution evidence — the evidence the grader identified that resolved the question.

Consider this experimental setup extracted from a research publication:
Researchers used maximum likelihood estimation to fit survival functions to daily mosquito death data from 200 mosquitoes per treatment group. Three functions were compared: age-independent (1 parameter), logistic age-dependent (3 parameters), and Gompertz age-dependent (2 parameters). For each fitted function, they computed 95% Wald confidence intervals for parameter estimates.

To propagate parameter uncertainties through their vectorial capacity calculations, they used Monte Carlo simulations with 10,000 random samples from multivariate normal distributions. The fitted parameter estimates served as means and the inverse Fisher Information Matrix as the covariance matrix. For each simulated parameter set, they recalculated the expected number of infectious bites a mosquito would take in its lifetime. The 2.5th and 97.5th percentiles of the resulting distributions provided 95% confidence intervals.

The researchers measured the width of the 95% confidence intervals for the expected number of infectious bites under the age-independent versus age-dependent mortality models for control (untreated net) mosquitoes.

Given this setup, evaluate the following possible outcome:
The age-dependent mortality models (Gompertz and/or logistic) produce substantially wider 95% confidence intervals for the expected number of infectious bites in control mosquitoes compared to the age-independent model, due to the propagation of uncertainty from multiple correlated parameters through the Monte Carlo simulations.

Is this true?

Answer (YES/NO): NO